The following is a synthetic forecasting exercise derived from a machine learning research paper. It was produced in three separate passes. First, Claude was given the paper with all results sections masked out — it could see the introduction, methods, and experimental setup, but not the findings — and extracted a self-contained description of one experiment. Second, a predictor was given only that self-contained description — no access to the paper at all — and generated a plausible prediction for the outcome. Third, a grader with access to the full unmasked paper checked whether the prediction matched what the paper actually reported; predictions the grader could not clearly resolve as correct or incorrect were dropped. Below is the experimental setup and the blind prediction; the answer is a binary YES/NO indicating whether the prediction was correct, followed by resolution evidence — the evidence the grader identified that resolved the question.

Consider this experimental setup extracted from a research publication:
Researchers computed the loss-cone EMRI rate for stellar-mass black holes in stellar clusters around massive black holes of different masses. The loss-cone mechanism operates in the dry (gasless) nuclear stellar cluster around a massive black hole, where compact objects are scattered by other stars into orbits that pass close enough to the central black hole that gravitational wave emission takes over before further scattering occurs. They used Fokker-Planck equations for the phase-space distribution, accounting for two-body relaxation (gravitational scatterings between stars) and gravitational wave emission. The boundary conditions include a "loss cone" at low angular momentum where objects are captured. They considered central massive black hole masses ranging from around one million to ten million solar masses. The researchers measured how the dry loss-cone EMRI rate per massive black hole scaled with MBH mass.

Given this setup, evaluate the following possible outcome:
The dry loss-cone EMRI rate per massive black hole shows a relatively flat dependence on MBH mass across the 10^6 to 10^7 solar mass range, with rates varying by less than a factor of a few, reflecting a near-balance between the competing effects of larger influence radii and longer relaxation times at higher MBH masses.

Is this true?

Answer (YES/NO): NO